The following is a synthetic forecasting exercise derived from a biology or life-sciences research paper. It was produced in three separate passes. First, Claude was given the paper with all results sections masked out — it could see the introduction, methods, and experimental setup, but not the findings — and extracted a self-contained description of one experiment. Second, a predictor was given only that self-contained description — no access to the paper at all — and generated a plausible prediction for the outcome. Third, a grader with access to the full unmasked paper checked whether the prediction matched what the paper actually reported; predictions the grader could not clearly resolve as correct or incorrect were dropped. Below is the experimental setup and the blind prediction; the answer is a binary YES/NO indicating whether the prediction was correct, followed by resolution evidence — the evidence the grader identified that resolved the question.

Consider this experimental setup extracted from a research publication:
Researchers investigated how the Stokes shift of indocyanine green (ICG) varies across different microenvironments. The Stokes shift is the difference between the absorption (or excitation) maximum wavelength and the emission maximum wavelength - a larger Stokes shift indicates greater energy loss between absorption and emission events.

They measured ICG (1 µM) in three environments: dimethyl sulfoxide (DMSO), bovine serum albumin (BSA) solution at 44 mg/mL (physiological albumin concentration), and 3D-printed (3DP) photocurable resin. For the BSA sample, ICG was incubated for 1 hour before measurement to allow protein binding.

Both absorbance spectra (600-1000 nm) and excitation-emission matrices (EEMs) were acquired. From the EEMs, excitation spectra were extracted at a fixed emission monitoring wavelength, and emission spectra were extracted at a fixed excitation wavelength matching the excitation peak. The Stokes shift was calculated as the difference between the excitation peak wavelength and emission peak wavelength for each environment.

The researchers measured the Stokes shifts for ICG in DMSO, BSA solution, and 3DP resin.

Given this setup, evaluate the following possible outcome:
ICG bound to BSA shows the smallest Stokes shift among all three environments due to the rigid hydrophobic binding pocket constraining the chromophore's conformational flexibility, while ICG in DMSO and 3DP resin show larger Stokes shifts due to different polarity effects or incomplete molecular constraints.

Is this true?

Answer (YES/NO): NO